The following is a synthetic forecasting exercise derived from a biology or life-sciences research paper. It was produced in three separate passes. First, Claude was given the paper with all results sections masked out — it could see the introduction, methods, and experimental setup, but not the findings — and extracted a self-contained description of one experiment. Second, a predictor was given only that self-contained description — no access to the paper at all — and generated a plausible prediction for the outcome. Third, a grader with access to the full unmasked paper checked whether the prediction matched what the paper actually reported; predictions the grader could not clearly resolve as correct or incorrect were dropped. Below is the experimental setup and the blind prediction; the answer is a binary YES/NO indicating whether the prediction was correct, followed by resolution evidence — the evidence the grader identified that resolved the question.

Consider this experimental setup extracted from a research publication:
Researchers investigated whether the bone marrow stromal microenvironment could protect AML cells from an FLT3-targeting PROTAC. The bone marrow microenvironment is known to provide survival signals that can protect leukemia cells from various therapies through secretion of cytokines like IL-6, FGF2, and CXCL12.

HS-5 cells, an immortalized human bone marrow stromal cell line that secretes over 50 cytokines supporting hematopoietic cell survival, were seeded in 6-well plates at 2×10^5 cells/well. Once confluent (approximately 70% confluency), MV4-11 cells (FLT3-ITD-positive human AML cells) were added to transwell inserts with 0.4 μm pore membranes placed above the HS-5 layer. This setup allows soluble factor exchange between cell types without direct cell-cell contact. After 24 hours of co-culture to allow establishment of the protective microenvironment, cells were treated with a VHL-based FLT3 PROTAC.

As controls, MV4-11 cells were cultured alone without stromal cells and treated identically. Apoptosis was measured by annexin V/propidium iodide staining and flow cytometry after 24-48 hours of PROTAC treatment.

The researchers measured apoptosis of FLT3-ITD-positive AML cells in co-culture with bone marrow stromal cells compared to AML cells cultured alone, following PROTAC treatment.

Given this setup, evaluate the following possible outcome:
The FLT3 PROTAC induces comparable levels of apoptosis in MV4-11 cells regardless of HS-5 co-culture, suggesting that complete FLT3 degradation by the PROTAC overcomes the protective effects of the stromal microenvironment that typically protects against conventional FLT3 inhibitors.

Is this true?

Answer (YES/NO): YES